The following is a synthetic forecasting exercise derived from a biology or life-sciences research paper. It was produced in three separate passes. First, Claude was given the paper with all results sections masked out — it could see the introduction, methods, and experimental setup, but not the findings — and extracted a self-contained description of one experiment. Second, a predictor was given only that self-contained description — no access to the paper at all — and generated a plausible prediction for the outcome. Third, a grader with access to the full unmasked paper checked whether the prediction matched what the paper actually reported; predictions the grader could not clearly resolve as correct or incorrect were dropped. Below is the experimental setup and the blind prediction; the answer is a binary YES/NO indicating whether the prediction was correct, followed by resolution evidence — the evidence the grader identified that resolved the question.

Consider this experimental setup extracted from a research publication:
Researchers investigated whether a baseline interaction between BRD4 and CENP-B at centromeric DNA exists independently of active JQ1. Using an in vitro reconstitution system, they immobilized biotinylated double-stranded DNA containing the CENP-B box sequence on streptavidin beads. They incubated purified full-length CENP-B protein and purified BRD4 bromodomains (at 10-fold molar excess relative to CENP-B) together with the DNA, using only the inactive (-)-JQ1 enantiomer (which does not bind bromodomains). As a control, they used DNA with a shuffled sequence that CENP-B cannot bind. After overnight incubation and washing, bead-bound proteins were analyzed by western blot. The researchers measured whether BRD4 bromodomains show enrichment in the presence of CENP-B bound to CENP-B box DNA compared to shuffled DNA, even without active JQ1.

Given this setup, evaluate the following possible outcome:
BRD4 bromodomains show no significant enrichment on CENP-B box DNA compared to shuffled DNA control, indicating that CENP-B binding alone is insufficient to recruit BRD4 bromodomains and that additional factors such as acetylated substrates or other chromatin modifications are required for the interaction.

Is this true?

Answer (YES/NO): NO